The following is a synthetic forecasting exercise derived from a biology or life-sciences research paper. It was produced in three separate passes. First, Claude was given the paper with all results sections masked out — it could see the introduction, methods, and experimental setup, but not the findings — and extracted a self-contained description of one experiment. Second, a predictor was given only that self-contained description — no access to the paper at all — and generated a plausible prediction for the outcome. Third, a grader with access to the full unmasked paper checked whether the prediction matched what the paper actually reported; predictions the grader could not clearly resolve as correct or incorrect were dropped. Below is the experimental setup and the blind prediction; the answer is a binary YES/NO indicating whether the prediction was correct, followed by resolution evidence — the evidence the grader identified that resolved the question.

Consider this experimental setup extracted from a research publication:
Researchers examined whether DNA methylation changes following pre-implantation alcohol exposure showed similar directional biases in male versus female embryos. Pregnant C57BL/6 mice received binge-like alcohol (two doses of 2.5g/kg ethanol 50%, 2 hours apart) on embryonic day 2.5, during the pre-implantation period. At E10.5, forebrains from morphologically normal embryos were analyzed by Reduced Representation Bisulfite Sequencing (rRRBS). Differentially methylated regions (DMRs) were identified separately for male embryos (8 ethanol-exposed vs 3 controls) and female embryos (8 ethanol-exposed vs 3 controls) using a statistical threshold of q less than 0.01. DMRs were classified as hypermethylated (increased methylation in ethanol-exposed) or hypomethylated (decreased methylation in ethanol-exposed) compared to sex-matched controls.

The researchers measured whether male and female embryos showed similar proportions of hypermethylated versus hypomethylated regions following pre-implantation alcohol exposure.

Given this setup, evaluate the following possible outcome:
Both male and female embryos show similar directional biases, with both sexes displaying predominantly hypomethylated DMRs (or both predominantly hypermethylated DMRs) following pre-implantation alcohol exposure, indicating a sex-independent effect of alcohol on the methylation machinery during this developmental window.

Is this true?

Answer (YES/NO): YES